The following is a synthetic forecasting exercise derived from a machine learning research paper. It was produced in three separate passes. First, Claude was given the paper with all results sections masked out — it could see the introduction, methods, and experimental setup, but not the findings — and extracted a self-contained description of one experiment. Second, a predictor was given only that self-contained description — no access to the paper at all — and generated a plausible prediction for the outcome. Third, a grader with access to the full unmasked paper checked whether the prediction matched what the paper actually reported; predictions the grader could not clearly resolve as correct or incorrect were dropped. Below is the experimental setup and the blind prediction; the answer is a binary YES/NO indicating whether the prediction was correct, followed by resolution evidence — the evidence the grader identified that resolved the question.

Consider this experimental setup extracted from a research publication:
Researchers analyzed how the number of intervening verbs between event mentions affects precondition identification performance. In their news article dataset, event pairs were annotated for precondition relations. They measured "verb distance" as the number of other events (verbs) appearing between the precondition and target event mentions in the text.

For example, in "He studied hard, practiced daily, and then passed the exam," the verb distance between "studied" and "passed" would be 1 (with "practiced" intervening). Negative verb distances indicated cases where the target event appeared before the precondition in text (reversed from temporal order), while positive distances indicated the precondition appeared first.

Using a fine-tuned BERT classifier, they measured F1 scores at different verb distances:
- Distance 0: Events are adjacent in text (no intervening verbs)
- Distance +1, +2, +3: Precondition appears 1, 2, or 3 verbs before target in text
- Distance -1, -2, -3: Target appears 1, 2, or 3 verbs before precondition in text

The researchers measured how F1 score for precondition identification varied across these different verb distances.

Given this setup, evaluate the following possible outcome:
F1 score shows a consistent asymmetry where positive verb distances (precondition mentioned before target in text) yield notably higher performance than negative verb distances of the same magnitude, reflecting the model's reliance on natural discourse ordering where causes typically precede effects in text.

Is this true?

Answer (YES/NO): YES